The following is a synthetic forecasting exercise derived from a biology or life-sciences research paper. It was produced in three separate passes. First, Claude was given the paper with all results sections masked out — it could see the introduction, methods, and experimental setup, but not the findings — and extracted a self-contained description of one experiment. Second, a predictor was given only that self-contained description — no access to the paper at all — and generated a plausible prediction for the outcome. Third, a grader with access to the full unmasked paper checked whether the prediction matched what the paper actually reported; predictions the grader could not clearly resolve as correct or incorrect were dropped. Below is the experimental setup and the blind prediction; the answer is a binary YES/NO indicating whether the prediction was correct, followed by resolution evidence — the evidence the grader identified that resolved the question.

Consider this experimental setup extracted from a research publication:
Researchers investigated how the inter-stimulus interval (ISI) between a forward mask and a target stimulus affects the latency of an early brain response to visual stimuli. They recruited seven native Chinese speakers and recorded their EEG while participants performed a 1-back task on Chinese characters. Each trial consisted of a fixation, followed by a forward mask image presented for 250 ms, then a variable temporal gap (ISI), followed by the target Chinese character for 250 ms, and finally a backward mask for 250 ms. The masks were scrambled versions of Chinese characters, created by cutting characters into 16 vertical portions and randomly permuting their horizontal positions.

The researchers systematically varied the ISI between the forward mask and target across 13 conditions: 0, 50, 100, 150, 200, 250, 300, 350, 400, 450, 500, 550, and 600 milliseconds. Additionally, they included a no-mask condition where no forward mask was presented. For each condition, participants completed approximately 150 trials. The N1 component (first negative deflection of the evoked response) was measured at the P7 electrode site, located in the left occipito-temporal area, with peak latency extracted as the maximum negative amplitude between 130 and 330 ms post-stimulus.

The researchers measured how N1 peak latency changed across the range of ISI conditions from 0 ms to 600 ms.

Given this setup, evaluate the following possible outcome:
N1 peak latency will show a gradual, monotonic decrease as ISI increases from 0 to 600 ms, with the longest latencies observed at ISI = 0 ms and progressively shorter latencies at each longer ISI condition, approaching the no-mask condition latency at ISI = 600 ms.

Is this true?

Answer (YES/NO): YES